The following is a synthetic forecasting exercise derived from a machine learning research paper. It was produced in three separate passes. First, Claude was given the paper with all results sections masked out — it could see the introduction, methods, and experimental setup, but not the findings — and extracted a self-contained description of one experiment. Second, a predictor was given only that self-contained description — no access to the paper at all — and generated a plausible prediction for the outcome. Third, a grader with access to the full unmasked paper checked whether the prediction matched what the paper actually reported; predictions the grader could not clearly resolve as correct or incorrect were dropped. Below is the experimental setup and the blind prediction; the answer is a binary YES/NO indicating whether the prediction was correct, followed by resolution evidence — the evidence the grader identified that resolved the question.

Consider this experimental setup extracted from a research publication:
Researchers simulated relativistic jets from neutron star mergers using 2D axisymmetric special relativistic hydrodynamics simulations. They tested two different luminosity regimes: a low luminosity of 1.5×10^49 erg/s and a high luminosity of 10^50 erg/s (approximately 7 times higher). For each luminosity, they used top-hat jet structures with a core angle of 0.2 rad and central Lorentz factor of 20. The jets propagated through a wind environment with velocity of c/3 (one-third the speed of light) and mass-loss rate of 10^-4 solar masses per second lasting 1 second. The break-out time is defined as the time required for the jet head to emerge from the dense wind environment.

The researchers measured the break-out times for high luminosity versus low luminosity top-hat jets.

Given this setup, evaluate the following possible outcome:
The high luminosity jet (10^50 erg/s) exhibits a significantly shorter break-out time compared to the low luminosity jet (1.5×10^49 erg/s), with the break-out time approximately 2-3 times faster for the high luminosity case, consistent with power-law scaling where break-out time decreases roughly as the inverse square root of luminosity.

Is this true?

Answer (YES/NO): NO